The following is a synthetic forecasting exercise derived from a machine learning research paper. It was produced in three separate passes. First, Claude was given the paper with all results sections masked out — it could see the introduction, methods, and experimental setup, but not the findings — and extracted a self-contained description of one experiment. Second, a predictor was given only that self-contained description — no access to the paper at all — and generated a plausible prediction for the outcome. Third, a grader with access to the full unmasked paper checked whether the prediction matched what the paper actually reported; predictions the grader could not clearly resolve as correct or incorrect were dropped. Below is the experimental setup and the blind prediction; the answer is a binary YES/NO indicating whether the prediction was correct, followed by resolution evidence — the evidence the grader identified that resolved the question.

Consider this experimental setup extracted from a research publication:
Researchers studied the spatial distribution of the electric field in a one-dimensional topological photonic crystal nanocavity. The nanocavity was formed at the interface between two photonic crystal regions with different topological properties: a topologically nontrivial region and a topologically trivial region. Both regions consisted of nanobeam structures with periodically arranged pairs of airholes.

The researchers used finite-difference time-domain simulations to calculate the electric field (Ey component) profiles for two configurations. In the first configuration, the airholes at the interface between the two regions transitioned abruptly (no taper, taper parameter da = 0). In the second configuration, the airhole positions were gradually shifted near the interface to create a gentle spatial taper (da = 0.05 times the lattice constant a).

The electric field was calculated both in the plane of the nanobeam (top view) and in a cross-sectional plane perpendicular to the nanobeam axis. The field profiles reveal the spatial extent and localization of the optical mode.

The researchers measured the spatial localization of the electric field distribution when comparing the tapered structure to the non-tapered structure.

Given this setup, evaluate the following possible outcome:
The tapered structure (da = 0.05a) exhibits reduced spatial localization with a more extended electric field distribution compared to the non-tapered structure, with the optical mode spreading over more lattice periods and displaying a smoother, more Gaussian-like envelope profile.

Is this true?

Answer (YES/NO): NO